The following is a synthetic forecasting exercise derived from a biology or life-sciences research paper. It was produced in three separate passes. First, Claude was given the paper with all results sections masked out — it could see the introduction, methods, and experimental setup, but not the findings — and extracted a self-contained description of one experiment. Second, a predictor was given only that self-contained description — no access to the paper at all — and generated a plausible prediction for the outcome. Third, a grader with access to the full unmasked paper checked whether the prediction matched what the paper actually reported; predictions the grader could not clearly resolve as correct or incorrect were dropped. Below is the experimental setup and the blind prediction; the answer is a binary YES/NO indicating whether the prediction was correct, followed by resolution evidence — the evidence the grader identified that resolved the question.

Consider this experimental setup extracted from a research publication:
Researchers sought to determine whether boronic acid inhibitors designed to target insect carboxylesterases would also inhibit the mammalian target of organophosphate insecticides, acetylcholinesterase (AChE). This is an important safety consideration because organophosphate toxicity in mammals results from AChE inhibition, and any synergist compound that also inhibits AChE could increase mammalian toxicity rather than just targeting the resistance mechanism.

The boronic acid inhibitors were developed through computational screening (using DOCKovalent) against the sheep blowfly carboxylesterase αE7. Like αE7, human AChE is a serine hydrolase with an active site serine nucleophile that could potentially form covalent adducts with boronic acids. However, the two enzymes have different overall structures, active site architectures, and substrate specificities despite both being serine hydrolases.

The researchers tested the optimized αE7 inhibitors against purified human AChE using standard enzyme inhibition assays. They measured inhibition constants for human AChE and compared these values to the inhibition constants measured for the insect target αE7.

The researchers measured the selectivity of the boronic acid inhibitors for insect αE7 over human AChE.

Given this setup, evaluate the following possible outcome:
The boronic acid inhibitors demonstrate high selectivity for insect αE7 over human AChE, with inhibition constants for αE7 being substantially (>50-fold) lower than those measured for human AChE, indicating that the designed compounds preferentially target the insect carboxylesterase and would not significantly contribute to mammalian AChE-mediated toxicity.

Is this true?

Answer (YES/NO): YES